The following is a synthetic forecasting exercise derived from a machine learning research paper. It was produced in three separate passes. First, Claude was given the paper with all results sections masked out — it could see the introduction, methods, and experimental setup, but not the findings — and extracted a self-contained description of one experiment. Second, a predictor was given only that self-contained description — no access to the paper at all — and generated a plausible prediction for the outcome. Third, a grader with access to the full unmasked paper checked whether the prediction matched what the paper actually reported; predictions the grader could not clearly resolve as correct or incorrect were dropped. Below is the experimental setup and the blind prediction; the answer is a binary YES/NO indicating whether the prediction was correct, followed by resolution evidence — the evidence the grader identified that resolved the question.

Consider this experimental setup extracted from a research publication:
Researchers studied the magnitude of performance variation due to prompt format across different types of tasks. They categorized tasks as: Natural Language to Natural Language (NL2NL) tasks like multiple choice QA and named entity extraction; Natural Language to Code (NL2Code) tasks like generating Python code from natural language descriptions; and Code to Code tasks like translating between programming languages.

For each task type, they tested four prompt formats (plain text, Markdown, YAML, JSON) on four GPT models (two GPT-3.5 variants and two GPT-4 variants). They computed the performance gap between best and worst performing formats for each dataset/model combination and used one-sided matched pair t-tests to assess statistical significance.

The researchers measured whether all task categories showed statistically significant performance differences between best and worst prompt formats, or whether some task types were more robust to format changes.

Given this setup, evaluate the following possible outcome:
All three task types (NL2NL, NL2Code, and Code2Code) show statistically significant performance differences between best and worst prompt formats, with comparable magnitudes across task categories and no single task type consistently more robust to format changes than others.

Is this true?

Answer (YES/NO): NO